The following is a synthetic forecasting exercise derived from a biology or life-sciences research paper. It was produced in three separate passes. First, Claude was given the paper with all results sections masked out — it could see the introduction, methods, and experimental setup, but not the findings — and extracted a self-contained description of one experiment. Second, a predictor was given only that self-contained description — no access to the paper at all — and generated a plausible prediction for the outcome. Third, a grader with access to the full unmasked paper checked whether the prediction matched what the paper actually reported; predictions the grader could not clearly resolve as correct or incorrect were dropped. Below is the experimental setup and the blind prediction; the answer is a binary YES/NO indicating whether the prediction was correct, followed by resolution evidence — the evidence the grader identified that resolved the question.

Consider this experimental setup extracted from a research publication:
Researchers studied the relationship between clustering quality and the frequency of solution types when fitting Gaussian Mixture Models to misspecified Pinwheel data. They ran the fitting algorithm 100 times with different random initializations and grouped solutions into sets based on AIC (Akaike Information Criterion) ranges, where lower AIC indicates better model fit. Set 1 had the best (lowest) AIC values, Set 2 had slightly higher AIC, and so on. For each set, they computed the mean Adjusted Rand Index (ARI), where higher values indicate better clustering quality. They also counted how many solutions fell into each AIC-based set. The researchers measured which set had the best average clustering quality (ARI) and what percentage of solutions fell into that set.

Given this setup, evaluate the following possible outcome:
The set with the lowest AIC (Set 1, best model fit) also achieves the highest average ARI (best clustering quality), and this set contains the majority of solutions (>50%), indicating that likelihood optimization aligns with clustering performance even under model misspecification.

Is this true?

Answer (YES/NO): NO